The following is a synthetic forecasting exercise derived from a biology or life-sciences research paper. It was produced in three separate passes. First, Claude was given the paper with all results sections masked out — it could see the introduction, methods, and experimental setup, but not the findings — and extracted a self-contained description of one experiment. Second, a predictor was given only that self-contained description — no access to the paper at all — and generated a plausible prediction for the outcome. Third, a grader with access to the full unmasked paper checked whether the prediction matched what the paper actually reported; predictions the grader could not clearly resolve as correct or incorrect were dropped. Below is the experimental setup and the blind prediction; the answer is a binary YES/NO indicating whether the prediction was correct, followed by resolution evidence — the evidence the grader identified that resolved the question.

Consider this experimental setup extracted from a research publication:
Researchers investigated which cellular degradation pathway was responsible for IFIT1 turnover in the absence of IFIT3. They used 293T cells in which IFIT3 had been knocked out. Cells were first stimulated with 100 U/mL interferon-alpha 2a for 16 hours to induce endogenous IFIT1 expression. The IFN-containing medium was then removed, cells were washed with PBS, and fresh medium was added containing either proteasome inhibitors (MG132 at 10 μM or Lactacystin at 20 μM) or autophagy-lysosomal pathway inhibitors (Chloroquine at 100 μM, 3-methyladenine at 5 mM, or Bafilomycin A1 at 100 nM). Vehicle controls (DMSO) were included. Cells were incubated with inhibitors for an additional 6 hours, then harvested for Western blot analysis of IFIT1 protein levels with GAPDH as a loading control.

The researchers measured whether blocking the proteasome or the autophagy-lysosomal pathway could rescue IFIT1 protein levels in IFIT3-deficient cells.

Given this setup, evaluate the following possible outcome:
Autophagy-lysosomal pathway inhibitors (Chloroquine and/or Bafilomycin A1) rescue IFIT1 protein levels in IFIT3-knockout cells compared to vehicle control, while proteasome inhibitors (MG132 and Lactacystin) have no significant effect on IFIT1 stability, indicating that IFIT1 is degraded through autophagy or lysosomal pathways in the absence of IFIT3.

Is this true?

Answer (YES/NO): NO